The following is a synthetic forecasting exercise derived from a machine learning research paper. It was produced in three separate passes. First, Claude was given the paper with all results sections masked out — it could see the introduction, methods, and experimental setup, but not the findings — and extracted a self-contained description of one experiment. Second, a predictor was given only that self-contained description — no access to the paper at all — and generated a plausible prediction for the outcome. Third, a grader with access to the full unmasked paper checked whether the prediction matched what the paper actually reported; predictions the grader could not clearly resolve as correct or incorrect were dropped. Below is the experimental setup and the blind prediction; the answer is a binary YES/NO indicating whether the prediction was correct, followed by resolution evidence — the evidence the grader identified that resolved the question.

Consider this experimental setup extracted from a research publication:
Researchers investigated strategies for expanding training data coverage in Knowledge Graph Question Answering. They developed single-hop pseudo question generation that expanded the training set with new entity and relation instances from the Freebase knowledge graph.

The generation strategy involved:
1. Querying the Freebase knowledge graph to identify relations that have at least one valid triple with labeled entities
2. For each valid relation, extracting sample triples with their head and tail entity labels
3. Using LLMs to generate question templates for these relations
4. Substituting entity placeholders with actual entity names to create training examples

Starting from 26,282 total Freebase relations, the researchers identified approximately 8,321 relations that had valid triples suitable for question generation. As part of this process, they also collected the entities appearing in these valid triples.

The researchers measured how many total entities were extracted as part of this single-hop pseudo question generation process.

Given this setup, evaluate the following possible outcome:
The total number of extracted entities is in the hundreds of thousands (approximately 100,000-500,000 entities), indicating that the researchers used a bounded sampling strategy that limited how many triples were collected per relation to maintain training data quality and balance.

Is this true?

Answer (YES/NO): NO